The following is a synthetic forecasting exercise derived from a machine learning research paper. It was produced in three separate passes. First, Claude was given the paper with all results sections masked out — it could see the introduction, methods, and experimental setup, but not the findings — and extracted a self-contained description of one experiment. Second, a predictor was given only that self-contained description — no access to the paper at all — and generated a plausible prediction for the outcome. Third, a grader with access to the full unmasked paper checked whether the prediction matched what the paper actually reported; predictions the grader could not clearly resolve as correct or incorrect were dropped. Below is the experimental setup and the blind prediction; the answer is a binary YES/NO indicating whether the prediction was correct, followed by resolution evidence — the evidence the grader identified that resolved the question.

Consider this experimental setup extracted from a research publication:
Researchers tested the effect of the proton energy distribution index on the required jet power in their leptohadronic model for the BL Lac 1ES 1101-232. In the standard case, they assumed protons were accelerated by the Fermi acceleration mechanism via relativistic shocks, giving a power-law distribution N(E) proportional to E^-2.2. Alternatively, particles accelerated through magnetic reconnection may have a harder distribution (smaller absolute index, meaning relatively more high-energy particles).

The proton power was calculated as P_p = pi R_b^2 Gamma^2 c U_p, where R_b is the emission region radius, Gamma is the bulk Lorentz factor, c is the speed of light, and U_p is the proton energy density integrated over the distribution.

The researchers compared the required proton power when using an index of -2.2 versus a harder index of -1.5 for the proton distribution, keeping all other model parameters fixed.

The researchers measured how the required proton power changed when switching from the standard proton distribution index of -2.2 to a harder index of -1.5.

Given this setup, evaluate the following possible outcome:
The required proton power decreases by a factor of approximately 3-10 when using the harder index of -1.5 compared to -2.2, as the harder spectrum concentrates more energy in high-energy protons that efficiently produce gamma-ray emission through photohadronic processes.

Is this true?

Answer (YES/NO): YES